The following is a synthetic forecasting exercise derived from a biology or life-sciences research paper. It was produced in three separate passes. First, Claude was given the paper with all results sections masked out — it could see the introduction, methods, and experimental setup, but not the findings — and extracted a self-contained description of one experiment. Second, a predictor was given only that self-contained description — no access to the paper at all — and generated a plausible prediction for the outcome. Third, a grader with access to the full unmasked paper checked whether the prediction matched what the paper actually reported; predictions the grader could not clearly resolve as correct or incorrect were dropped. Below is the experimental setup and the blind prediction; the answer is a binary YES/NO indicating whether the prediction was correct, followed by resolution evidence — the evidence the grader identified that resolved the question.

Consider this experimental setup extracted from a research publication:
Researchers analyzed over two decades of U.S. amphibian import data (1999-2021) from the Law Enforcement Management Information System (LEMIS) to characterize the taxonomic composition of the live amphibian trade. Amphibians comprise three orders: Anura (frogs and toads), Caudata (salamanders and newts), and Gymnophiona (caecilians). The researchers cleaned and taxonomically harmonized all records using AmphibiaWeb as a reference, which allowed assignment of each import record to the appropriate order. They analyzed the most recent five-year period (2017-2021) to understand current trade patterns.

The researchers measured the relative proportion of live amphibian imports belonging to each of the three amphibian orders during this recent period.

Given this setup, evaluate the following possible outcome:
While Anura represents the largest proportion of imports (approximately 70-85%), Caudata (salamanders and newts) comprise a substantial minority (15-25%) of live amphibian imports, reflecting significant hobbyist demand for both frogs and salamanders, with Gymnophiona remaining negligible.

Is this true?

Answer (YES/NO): NO